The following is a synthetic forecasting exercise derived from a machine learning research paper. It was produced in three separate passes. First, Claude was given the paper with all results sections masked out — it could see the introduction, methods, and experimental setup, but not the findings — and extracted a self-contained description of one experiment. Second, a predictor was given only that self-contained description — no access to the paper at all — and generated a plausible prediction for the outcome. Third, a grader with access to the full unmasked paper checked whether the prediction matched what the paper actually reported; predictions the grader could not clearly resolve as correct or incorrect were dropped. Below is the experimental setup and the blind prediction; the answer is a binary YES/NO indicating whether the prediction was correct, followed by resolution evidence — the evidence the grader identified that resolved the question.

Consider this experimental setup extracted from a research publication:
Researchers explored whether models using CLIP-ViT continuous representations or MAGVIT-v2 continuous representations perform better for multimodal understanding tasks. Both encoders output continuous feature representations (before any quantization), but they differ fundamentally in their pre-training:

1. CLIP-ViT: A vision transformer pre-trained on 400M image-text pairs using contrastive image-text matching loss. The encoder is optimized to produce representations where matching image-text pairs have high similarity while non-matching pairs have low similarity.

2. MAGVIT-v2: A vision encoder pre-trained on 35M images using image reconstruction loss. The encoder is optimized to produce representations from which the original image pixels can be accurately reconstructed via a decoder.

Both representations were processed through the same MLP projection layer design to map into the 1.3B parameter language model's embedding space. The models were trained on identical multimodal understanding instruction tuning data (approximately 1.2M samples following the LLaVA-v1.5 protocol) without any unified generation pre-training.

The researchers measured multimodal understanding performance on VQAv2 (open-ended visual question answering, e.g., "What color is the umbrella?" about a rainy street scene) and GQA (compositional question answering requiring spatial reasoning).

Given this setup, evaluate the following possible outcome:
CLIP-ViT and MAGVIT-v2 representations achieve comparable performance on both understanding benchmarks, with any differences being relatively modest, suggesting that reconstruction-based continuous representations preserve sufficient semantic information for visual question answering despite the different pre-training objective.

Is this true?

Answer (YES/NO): NO